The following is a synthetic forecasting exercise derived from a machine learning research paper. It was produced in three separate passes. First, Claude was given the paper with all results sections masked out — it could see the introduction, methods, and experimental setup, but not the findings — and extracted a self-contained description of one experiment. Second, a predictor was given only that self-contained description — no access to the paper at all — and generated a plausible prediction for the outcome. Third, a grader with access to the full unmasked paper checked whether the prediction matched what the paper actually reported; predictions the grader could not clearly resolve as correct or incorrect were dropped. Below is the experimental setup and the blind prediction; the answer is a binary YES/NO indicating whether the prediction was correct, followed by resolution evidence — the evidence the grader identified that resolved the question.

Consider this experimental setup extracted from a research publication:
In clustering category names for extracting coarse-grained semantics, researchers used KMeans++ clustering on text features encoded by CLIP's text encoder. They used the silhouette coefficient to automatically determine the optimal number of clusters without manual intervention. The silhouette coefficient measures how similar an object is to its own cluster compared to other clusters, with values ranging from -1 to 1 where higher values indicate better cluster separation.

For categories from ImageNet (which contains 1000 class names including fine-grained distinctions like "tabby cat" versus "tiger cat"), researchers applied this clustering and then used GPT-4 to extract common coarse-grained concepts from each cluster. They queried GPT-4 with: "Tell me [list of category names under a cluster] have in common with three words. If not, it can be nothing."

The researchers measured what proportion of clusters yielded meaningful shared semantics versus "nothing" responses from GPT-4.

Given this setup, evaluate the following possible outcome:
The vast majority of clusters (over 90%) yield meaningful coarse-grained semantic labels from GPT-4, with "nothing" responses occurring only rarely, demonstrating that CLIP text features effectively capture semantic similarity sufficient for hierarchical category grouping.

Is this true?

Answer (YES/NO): NO